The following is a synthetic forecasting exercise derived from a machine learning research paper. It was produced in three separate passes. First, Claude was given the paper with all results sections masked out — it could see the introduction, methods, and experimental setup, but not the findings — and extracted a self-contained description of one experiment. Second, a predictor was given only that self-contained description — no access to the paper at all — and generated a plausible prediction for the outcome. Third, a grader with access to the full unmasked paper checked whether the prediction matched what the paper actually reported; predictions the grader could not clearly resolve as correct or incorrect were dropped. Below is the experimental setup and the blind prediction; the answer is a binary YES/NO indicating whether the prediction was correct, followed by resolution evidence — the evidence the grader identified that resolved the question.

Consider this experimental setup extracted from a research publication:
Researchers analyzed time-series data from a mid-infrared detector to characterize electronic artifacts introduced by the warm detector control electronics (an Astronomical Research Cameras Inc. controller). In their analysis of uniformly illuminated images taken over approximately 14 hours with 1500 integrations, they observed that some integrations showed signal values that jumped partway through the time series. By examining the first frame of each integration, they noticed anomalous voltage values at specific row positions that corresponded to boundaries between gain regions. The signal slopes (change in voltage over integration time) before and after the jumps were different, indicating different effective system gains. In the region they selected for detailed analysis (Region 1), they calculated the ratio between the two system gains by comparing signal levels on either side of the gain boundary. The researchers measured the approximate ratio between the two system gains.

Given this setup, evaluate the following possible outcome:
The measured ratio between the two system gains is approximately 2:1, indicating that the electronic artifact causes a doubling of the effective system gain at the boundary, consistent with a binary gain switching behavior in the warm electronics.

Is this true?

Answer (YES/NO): NO